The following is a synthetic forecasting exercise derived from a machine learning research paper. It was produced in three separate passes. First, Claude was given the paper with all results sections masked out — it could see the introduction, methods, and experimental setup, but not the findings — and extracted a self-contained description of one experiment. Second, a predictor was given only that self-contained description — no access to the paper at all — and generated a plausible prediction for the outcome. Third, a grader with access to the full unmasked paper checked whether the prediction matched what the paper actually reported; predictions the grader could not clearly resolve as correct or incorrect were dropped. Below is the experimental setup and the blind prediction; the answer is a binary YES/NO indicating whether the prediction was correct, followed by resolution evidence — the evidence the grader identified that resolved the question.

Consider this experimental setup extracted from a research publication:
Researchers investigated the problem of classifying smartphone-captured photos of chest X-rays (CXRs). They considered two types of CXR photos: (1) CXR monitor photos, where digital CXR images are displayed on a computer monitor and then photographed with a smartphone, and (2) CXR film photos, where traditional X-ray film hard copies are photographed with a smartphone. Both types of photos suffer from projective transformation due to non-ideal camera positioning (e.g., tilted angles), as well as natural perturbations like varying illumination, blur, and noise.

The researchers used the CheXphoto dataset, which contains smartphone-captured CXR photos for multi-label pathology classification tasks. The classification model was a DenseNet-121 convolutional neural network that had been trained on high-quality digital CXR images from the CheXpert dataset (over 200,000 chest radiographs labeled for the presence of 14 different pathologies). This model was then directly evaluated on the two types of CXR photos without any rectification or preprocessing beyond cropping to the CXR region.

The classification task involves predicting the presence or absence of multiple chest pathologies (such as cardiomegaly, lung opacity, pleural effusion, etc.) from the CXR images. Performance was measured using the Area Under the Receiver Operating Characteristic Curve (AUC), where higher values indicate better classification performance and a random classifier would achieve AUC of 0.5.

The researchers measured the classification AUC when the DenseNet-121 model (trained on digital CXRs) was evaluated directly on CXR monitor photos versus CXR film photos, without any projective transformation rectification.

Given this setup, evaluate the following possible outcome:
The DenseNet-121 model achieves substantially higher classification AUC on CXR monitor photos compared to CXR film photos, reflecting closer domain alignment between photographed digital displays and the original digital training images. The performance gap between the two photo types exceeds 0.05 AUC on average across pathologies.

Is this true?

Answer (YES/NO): YES